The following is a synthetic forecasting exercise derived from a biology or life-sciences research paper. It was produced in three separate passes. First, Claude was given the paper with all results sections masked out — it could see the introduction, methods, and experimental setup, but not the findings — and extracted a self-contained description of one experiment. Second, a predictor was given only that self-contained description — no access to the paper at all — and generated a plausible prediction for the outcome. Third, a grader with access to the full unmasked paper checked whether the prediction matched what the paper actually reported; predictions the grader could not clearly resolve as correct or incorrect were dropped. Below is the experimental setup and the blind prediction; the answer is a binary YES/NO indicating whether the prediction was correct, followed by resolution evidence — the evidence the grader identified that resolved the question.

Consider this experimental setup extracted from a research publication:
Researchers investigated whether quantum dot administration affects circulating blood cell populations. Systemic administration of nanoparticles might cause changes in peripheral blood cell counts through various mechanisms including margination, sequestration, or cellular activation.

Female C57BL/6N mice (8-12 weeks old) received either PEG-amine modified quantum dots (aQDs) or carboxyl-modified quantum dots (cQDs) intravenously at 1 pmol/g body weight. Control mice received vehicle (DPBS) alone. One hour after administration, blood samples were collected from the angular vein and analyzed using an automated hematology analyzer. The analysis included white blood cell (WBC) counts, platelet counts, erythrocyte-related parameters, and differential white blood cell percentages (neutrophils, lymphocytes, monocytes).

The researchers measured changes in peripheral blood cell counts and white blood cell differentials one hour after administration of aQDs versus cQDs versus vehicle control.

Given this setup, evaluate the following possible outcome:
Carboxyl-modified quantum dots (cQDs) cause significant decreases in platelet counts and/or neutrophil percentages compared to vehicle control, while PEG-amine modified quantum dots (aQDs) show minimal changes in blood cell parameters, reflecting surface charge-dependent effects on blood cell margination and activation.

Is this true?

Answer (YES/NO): NO